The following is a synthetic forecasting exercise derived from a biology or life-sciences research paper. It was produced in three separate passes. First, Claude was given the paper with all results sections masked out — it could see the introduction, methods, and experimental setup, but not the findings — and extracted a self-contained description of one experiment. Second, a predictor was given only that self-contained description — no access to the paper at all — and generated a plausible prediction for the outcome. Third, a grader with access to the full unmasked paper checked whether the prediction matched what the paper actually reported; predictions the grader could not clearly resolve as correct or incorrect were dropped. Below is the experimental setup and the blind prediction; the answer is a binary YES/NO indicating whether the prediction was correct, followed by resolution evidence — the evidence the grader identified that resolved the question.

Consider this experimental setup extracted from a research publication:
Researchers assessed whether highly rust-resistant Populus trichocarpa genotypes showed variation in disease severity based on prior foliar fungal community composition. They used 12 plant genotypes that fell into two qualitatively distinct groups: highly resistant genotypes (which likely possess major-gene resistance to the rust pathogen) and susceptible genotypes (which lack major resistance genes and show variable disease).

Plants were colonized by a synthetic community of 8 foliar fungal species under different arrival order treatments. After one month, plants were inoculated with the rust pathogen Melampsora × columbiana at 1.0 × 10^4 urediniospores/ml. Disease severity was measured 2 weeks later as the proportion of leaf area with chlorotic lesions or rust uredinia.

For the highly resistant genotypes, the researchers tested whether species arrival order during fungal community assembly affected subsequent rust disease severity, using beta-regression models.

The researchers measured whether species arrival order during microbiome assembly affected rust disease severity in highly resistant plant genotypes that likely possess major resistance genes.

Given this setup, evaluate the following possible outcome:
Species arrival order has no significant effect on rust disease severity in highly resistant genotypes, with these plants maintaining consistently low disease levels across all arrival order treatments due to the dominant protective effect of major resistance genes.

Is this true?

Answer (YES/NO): YES